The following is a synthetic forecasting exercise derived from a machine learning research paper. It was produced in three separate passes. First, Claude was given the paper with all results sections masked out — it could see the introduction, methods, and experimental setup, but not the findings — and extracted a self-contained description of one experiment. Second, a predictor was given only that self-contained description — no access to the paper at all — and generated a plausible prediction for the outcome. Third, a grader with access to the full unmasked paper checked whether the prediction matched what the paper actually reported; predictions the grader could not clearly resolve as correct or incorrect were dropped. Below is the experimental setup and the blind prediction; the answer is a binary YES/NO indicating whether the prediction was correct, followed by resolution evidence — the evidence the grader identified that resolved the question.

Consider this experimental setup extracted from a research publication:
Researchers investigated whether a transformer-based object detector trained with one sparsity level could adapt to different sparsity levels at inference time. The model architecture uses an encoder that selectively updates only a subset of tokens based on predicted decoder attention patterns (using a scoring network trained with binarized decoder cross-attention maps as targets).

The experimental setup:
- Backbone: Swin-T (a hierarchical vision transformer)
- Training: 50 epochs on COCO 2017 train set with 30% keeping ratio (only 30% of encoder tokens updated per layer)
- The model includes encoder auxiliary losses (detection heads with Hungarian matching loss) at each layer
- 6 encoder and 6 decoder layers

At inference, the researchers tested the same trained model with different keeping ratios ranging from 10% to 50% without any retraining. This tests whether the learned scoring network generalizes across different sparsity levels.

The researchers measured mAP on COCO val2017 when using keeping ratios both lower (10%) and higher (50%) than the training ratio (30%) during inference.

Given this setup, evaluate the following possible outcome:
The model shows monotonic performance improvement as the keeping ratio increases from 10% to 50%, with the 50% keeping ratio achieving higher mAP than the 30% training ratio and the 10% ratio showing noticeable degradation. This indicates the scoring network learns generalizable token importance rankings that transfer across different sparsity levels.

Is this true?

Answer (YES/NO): NO